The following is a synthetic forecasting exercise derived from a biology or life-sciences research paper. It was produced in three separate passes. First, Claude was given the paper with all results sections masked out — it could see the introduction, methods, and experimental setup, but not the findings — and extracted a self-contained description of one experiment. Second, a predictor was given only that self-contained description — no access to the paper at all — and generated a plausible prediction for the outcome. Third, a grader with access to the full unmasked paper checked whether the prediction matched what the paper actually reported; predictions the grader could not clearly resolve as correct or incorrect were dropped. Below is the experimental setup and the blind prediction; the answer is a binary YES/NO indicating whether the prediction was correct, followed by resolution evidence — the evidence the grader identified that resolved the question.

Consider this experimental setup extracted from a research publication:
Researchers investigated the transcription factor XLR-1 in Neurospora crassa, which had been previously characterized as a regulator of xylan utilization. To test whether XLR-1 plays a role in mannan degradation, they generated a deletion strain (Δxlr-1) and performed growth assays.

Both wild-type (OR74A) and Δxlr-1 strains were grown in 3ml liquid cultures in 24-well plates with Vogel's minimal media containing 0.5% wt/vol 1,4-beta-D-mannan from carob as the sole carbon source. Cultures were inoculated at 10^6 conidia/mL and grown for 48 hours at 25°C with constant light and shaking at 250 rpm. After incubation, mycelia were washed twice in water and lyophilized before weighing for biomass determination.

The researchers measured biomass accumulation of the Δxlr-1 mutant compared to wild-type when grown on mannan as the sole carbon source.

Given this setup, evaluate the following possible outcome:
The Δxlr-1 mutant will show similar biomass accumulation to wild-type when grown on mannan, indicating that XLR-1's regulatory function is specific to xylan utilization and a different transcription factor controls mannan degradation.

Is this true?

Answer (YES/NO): YES